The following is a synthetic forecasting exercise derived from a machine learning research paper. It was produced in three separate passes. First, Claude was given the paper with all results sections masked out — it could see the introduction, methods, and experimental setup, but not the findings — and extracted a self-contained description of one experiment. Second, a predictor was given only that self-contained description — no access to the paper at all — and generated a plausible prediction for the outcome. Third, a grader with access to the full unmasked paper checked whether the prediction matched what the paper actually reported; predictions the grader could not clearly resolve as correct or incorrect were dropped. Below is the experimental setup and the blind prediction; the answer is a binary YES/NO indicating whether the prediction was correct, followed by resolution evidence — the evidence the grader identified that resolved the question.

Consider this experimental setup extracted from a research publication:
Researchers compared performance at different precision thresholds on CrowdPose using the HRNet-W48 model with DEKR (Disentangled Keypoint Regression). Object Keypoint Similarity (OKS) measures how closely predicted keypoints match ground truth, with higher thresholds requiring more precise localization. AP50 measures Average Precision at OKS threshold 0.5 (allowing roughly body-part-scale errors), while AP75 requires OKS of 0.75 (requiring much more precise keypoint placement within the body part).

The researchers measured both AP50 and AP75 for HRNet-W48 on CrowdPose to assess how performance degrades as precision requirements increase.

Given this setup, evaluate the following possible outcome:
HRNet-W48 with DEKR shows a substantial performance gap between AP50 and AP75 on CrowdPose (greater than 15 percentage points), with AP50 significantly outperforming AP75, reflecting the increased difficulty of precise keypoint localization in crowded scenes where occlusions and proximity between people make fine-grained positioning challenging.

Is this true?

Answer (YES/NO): NO